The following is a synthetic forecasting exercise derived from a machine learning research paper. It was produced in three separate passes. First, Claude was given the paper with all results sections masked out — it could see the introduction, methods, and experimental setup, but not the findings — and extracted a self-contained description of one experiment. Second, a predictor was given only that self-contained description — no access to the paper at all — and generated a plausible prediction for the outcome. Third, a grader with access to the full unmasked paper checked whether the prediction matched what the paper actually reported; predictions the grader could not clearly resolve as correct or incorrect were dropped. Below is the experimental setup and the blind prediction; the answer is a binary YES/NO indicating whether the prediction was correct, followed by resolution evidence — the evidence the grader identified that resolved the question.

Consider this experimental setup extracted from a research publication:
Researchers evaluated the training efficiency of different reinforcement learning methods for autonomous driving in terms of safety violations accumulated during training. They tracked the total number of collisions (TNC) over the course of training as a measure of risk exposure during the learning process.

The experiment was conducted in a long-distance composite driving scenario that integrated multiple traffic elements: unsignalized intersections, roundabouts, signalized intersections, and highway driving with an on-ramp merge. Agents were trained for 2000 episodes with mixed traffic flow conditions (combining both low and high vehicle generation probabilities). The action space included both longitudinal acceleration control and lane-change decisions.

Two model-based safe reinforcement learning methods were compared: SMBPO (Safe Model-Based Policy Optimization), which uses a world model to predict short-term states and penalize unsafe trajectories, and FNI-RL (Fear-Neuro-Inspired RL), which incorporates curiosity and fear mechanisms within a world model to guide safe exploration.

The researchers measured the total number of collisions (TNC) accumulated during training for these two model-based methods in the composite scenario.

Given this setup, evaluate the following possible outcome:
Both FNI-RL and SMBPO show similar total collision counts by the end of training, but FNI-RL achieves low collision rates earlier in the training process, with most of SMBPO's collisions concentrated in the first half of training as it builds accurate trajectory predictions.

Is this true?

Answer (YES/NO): NO